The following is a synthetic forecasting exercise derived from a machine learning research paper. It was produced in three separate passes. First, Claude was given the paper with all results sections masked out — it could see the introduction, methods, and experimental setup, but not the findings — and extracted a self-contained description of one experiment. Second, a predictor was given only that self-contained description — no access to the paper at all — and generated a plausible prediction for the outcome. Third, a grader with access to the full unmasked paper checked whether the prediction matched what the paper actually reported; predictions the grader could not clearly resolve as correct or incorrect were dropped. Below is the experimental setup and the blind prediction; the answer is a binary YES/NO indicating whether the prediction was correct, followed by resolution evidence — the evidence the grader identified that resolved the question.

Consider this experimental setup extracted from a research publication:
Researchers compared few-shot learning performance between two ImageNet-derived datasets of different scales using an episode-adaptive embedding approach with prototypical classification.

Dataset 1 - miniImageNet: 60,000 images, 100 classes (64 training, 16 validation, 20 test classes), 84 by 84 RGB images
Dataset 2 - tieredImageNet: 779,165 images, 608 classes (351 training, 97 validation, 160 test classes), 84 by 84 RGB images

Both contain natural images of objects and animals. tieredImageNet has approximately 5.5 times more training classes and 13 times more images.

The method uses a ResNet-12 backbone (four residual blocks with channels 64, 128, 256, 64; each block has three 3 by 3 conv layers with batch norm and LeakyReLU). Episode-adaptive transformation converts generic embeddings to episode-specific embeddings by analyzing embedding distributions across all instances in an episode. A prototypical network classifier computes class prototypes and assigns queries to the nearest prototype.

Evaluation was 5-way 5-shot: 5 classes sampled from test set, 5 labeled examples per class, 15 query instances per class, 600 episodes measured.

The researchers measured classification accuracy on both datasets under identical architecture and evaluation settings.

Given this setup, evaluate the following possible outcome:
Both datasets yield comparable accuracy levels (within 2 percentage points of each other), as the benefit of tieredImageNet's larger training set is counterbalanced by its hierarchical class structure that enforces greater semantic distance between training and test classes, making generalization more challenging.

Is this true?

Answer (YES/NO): YES